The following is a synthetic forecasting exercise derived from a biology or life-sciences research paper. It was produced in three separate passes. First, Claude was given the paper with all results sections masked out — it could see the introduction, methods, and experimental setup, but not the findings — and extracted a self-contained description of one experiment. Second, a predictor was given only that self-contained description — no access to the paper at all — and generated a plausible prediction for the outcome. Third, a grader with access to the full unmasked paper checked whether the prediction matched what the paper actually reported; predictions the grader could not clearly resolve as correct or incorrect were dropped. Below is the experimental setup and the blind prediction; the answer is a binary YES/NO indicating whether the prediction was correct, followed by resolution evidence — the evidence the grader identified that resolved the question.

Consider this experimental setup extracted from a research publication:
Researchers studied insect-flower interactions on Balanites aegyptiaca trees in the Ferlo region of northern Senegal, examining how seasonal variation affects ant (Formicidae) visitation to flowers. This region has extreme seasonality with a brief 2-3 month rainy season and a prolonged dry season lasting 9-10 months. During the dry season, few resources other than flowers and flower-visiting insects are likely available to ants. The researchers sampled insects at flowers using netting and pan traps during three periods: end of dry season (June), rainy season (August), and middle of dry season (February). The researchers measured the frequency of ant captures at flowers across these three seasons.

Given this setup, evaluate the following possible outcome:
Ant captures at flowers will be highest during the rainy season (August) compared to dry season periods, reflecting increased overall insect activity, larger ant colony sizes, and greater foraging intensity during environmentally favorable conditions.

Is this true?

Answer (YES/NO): NO